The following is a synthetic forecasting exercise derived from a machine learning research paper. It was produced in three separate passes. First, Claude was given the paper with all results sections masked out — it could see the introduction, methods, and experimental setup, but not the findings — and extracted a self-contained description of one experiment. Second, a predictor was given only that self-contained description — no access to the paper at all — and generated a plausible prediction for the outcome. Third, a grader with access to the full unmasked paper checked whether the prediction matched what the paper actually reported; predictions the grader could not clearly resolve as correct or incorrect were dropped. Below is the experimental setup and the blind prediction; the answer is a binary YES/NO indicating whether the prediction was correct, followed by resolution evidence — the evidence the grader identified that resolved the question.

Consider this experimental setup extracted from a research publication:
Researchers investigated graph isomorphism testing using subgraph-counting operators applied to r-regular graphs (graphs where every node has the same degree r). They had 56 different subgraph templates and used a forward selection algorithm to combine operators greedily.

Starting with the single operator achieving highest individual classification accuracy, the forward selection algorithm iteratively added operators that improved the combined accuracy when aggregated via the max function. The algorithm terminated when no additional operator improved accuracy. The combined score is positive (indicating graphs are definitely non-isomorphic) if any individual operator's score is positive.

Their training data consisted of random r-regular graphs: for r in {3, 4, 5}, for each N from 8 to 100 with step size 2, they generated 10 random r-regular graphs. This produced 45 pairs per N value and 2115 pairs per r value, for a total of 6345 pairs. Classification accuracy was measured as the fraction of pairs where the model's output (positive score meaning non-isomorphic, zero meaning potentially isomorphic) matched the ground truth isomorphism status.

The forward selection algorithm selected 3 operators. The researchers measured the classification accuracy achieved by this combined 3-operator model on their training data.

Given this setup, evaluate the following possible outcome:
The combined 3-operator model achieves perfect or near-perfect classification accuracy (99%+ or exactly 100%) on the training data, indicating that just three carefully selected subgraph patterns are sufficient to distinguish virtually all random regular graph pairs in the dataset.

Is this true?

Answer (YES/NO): YES